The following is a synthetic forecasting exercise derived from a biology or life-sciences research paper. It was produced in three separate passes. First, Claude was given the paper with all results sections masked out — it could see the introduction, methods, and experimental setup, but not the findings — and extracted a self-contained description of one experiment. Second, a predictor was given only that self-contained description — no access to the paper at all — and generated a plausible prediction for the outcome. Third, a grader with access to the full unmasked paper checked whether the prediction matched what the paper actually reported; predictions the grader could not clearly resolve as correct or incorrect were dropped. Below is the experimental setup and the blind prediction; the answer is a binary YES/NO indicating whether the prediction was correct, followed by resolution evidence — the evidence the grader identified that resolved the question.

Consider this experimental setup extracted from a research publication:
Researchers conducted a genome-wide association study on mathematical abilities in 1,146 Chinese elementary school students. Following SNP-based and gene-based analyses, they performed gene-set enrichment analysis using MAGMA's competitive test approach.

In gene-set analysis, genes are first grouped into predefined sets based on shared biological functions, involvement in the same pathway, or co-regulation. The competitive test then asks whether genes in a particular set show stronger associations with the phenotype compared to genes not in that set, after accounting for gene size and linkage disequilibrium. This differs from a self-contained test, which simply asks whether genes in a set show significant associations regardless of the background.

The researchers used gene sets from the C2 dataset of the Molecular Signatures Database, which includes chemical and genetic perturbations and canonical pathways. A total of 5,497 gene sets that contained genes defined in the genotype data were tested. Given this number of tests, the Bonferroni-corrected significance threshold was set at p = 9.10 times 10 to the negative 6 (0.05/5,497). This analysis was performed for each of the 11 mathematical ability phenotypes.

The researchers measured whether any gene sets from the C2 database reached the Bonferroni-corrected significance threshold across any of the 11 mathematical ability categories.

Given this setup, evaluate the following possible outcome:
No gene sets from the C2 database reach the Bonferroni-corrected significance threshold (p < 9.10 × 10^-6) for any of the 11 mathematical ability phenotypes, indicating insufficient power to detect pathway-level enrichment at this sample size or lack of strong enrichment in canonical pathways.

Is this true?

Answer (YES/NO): NO